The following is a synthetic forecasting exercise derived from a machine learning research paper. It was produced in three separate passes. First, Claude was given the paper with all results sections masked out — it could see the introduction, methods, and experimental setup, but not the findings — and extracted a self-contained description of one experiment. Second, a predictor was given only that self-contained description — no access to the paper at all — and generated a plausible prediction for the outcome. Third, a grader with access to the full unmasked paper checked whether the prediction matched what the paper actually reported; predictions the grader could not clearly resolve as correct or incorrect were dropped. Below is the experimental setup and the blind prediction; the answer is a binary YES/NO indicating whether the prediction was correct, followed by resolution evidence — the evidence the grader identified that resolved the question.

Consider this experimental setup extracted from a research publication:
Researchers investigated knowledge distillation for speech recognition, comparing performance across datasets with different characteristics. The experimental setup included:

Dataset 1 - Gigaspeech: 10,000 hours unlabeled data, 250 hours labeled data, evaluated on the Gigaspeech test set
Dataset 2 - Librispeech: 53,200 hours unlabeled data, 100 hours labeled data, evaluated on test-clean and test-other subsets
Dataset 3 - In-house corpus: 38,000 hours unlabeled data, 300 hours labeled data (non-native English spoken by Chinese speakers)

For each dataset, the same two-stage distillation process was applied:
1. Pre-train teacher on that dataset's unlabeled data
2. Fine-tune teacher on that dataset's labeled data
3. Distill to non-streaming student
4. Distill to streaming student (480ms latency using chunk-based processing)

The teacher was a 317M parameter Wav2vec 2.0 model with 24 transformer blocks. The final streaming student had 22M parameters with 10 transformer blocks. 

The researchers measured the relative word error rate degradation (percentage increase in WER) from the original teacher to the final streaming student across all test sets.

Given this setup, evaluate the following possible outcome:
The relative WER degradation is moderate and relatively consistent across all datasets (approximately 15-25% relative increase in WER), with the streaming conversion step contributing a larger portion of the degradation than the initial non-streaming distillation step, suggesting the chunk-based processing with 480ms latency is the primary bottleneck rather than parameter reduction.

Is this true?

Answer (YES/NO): NO